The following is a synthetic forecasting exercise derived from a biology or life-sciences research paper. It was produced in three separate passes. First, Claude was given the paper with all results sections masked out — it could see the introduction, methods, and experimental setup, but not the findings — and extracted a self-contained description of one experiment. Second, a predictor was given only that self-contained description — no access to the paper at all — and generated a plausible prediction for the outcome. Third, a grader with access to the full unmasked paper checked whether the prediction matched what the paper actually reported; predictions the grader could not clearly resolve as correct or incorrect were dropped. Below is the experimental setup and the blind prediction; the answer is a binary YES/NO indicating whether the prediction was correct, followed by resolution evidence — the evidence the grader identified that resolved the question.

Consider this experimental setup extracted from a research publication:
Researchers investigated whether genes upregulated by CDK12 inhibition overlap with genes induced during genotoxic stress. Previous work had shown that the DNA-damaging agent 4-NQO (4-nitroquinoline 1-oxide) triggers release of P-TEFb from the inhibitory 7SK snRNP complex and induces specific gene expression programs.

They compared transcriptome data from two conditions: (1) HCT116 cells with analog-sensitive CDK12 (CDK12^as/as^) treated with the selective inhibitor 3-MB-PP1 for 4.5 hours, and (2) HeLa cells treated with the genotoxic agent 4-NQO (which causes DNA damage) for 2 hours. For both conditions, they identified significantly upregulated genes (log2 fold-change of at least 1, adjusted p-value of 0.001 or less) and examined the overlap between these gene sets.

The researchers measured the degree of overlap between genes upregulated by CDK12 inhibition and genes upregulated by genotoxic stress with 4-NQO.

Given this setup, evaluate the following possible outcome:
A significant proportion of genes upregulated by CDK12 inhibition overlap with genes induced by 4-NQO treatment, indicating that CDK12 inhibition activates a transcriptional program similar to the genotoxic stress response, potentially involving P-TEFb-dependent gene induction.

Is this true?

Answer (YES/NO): YES